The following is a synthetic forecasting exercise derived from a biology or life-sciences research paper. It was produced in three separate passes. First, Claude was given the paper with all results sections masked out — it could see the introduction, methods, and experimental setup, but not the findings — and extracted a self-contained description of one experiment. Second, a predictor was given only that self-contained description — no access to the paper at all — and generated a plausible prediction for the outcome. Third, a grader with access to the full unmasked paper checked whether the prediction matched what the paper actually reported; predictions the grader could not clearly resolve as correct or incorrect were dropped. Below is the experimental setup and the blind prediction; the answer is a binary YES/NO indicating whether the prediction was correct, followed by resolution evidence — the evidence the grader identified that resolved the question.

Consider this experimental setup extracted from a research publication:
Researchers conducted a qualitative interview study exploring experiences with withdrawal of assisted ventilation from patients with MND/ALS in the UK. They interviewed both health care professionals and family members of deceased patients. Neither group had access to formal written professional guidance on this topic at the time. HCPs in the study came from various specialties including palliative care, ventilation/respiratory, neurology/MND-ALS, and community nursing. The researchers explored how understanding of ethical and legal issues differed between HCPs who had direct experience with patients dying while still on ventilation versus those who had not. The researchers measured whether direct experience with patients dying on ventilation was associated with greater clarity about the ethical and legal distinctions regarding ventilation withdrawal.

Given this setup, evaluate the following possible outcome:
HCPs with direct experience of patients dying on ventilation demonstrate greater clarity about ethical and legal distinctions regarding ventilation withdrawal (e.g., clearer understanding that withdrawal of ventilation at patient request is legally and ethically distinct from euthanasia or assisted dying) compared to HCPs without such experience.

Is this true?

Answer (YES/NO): YES